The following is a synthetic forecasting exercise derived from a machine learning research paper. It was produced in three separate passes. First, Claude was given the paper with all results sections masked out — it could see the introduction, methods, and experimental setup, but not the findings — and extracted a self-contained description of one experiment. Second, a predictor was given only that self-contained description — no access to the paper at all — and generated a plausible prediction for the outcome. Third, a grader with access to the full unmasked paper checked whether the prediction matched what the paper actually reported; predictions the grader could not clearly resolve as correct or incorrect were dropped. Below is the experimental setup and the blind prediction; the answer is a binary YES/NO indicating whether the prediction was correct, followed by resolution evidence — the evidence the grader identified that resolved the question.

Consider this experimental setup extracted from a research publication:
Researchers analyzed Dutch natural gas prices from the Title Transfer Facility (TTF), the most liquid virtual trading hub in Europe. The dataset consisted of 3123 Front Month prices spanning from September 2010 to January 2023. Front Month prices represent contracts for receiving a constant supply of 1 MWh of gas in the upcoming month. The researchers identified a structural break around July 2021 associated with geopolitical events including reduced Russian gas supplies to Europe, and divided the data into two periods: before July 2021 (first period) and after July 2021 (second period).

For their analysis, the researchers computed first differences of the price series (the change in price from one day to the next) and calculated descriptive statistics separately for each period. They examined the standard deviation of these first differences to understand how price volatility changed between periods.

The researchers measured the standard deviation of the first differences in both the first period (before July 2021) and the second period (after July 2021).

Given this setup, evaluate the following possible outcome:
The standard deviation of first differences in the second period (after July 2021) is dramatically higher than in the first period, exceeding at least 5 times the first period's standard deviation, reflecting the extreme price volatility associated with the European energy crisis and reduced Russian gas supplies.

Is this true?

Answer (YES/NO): YES